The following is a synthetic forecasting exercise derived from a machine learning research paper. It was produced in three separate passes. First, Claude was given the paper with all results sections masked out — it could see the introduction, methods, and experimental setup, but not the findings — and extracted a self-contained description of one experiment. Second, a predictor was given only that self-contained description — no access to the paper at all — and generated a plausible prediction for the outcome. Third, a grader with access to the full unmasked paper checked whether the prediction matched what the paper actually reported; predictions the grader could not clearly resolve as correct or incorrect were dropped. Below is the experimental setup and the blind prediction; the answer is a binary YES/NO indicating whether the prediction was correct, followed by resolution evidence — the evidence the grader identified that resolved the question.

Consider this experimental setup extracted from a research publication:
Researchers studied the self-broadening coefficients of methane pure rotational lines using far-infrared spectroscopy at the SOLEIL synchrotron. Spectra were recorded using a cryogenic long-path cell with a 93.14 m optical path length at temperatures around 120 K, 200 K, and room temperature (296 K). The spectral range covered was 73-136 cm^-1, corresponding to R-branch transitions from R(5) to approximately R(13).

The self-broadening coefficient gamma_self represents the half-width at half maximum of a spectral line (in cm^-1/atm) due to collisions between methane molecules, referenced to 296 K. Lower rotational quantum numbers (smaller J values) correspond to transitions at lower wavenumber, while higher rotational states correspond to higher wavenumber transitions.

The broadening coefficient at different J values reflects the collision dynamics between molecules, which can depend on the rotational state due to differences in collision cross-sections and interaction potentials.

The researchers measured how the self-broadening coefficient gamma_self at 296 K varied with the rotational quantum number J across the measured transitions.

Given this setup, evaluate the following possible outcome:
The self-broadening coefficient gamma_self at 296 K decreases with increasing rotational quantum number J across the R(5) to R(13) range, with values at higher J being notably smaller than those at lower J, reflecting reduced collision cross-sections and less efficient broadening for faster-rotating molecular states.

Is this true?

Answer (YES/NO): NO